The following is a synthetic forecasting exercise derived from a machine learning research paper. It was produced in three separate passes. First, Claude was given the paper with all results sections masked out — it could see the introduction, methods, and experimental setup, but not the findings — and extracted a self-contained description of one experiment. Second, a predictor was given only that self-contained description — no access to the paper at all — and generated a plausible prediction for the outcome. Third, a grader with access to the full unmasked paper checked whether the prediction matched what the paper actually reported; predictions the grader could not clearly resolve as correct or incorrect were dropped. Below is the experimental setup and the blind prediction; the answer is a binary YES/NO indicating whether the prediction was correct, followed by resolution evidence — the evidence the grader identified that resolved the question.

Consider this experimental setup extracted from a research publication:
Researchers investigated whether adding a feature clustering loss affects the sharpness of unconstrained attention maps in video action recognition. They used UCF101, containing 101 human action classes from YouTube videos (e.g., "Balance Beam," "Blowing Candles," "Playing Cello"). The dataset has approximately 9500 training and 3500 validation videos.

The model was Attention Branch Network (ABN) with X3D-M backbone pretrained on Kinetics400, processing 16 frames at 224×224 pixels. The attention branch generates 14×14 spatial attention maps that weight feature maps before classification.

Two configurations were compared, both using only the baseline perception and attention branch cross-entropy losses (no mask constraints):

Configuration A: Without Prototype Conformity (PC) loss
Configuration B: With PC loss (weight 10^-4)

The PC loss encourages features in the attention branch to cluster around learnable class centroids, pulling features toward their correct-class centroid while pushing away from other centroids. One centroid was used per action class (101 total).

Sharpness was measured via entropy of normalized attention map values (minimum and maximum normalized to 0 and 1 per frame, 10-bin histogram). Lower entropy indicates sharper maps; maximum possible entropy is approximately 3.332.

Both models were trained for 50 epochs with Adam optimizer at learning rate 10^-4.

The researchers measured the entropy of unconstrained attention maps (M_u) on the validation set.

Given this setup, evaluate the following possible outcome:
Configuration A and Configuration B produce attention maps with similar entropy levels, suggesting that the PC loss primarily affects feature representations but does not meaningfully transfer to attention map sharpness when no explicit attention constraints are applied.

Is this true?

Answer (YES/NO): NO